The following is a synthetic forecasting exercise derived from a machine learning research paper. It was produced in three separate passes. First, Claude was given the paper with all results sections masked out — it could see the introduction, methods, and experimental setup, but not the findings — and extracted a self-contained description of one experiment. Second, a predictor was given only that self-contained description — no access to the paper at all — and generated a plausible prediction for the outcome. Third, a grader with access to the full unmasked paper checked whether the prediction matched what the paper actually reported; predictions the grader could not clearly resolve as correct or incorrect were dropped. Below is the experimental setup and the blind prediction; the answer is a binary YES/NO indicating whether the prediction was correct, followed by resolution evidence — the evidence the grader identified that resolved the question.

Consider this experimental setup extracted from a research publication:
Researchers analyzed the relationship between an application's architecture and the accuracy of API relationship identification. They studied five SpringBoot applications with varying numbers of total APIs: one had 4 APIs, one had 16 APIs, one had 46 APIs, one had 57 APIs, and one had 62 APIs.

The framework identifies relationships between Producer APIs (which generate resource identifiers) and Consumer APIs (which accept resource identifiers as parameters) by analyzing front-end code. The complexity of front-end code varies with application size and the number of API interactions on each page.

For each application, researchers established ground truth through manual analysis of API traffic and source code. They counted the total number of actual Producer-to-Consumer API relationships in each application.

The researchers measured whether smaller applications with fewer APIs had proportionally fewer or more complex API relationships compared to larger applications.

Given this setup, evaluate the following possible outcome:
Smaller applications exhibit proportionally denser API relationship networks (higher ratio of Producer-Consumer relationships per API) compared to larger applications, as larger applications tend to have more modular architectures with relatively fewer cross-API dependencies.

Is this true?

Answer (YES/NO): NO